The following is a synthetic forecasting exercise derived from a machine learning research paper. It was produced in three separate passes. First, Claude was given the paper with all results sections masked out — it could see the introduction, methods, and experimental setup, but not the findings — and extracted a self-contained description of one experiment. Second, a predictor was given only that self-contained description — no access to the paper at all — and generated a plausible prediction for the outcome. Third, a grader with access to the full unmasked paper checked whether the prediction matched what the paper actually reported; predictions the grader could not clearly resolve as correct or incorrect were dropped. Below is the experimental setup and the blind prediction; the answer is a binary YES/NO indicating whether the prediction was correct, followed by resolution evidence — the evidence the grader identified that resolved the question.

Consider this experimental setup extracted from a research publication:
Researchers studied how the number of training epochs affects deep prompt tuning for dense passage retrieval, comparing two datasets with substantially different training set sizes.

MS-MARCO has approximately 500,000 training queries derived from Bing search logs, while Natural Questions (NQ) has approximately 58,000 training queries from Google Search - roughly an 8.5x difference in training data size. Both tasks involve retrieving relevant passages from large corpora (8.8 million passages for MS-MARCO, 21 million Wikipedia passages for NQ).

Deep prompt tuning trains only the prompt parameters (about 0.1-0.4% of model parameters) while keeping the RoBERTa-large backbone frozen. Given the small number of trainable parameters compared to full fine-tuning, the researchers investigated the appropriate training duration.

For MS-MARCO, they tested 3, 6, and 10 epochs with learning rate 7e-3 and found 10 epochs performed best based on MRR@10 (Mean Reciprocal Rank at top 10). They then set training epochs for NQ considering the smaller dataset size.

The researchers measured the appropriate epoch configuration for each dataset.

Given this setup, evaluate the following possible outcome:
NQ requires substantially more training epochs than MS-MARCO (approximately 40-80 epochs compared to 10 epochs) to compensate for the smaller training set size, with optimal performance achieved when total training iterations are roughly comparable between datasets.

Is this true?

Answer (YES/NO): NO